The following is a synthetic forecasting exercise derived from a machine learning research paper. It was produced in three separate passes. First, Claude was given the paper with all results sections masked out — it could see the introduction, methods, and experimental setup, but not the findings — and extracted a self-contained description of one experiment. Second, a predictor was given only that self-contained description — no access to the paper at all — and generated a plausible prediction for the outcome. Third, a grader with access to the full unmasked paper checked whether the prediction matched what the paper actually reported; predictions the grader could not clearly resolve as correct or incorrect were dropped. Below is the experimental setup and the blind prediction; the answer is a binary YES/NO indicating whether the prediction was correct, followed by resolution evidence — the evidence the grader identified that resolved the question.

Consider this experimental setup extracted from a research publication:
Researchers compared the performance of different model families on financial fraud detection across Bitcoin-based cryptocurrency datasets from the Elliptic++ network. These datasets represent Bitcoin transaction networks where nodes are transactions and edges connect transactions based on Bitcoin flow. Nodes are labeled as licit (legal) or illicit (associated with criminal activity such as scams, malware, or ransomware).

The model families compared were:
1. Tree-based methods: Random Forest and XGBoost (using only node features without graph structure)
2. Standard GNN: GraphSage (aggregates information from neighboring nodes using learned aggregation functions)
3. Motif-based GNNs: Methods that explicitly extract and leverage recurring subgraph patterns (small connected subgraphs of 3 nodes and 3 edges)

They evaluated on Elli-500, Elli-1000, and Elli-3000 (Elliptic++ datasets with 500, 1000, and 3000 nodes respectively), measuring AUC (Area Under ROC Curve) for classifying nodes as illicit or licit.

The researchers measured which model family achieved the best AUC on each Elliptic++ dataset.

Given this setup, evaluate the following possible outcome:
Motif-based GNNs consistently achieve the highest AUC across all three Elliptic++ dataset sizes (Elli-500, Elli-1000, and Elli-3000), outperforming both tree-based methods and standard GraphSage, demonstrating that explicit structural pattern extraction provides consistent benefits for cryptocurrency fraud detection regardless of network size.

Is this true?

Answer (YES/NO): NO